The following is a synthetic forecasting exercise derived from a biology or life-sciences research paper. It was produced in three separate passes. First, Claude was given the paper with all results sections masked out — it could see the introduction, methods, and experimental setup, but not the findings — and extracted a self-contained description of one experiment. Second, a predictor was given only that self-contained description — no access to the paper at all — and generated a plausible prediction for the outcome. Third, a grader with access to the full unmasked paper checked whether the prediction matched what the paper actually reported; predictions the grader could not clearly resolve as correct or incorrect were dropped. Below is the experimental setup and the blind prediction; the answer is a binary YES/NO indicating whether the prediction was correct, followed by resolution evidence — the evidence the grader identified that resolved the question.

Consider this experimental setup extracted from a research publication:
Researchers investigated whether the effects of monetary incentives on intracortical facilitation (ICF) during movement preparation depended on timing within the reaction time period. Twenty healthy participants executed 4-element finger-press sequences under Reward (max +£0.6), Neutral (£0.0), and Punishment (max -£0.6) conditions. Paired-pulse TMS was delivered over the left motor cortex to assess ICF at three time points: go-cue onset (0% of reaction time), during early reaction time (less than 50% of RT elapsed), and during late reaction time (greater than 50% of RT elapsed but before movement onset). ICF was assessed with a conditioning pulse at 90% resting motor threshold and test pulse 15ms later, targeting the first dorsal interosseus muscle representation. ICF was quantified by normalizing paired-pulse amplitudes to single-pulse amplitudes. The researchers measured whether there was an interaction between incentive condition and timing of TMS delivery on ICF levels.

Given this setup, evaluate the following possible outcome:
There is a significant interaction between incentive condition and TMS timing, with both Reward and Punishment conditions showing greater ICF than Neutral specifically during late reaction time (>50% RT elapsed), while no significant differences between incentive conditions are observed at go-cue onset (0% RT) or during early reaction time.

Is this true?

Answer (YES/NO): NO